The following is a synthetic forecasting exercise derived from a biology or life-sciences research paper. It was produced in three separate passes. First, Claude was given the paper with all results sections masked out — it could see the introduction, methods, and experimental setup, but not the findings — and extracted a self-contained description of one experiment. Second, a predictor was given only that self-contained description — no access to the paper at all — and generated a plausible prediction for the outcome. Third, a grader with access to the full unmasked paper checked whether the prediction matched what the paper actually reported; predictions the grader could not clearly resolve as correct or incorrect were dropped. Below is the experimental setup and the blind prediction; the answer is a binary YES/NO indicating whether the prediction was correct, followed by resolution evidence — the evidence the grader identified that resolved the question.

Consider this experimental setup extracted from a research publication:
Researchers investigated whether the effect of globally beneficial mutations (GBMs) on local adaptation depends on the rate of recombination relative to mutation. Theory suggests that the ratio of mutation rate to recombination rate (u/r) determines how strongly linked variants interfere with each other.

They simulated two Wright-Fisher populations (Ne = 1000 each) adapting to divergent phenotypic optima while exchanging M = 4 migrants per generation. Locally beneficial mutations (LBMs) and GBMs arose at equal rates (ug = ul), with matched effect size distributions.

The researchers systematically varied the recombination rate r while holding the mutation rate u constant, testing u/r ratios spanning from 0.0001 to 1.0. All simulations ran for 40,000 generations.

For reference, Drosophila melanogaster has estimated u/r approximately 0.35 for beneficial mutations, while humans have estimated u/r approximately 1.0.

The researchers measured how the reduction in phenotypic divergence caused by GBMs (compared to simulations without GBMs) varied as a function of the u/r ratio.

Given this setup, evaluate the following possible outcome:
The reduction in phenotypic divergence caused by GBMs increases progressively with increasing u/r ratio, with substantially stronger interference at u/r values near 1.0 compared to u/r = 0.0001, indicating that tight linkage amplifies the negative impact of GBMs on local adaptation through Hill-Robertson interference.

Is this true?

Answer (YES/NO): YES